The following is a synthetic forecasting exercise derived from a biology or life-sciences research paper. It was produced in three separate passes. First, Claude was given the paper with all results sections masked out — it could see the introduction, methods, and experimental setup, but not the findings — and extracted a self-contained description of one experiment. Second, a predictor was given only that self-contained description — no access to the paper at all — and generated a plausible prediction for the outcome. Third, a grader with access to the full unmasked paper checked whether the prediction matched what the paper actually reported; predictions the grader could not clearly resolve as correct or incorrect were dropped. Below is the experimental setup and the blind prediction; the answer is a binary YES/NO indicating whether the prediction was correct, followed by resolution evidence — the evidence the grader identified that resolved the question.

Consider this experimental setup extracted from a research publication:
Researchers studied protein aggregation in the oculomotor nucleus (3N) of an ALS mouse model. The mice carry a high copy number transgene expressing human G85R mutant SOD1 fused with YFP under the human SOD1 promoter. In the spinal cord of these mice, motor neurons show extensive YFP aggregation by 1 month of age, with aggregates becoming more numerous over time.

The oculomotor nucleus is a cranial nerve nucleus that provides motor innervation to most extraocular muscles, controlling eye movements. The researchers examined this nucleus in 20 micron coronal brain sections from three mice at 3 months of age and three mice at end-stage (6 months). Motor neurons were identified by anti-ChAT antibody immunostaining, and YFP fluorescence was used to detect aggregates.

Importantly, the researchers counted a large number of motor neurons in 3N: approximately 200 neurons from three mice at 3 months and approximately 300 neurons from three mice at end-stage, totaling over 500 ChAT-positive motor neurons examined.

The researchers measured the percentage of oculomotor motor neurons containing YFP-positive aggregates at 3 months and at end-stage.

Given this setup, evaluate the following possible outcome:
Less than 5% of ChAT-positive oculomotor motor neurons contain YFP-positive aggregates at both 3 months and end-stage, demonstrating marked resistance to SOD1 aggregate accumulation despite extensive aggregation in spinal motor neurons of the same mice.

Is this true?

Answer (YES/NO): YES